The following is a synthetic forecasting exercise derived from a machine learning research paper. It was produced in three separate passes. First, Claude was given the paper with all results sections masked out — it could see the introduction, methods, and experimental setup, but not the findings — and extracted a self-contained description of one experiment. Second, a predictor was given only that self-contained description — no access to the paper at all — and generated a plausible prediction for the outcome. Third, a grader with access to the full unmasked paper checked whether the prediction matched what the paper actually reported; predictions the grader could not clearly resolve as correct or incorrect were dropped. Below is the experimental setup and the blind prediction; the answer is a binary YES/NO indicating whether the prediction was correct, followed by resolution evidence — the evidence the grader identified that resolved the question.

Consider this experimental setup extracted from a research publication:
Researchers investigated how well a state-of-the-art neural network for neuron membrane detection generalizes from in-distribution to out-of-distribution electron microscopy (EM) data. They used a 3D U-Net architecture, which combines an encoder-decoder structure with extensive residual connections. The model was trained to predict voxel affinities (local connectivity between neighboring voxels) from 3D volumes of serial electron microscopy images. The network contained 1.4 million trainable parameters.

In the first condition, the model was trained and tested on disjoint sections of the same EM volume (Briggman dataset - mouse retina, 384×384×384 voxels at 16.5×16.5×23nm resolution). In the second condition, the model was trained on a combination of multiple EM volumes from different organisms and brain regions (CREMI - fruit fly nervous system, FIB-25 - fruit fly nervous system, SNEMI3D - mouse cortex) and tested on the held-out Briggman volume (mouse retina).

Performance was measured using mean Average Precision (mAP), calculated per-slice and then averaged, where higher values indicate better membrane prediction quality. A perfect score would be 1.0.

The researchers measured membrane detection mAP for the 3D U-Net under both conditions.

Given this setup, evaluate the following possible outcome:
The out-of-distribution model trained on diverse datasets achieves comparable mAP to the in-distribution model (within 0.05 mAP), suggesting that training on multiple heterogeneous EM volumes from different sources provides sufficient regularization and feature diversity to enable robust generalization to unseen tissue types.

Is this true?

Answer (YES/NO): NO